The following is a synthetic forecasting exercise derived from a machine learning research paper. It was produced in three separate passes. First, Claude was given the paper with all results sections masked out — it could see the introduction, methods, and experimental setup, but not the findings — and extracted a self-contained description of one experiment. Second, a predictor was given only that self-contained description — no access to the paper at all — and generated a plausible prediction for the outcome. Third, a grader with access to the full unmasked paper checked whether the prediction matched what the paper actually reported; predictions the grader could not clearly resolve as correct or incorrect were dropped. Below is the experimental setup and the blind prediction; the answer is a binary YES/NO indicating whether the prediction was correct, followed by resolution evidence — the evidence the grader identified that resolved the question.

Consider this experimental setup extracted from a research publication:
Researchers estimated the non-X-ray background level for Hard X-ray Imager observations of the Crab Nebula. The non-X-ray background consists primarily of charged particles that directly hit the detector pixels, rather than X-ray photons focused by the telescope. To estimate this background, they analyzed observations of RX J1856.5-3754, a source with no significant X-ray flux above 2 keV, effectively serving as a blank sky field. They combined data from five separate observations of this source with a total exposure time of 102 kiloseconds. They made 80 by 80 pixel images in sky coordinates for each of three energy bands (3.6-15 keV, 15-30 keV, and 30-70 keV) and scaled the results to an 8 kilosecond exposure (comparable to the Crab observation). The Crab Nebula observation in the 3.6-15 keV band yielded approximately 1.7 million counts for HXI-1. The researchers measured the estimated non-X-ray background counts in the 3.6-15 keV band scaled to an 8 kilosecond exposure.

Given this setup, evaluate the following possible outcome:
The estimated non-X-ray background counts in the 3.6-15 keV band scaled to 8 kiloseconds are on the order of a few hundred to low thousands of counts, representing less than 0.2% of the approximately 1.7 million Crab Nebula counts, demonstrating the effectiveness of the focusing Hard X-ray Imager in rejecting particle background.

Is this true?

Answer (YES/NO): NO